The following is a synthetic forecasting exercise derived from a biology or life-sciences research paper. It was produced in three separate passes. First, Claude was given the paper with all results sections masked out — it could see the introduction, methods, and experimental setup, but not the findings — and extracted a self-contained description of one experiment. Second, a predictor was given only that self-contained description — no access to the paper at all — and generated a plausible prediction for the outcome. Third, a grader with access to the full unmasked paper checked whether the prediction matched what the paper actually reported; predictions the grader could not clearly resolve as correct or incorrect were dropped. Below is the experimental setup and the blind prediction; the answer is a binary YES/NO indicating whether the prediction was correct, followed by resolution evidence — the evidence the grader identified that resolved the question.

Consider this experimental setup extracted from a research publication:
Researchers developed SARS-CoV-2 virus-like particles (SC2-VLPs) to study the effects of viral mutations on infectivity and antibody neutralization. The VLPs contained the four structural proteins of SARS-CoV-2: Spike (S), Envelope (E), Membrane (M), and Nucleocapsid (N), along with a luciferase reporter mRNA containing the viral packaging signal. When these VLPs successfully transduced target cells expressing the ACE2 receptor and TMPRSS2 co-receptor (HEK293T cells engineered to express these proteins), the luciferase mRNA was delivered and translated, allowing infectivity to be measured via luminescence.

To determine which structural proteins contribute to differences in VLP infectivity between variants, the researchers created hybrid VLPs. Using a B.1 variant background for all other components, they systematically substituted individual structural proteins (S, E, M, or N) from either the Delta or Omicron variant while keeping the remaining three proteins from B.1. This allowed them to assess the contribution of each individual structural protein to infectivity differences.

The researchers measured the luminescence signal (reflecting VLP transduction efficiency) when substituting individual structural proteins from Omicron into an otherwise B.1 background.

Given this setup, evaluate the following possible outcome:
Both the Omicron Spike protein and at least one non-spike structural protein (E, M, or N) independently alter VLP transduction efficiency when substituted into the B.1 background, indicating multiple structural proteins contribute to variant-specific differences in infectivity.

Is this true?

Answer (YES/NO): YES